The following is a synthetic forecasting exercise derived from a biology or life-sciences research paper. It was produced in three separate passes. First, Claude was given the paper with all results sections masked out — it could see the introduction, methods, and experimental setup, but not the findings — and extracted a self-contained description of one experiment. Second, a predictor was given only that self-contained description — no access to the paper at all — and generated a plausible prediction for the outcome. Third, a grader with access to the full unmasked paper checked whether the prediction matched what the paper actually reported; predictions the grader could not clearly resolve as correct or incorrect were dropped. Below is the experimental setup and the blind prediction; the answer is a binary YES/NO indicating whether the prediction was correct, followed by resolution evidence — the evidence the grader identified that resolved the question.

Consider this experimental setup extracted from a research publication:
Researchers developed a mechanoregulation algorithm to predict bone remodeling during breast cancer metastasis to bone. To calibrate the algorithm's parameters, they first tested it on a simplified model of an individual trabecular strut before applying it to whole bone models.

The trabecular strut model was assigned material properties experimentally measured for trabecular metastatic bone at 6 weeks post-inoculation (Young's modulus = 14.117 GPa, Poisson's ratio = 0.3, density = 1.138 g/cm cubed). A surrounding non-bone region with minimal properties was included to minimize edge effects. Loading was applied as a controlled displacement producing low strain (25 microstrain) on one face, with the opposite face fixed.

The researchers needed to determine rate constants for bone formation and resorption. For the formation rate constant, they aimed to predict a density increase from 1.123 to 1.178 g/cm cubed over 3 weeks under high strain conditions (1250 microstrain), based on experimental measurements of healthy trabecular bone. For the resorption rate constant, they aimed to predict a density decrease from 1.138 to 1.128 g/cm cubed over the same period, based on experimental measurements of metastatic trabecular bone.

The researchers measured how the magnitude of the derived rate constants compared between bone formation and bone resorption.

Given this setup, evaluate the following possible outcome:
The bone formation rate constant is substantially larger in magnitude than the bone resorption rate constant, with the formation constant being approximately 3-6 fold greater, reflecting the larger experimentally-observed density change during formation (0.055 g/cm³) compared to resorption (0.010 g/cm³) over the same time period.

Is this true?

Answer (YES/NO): NO